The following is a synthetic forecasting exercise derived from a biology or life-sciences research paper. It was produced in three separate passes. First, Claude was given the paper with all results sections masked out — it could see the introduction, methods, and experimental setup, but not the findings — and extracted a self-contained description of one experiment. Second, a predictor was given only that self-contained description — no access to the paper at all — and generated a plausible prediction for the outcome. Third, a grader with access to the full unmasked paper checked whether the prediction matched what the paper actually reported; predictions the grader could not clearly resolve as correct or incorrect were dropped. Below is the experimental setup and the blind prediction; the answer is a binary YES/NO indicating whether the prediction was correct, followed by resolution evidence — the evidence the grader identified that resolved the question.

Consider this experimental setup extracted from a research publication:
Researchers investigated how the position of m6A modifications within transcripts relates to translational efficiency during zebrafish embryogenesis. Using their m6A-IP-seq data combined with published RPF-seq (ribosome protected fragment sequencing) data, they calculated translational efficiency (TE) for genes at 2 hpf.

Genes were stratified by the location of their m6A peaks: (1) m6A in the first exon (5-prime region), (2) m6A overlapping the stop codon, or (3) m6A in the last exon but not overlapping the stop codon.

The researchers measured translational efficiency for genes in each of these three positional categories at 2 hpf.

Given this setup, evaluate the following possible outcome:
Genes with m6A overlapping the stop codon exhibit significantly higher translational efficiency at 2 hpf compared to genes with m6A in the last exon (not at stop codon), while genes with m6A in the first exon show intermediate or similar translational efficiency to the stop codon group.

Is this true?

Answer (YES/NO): NO